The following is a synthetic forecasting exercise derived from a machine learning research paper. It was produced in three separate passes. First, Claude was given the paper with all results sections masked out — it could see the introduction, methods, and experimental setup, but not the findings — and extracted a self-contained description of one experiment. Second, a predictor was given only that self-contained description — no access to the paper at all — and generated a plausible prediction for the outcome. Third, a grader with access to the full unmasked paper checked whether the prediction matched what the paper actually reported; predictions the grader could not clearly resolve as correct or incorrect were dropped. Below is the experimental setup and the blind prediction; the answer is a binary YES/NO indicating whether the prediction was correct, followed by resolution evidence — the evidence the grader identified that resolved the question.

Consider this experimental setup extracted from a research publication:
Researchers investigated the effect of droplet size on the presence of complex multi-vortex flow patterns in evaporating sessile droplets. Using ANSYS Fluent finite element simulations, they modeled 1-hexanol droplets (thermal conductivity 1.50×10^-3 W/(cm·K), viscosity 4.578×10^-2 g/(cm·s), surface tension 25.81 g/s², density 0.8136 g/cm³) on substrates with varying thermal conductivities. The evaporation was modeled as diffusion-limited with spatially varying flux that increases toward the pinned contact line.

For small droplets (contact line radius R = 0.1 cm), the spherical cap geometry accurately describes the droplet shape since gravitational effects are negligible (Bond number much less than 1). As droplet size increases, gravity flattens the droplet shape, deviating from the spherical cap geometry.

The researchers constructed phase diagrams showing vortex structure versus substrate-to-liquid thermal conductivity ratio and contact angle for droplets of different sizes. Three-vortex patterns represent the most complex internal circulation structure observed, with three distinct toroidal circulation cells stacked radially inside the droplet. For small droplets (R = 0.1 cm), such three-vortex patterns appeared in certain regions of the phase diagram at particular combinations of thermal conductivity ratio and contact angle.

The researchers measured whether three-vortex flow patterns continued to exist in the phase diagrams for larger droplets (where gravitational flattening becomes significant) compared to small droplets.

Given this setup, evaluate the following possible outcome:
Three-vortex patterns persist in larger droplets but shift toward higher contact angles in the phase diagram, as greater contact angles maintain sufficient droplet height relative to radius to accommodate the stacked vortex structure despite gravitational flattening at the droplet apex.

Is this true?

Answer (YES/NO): NO